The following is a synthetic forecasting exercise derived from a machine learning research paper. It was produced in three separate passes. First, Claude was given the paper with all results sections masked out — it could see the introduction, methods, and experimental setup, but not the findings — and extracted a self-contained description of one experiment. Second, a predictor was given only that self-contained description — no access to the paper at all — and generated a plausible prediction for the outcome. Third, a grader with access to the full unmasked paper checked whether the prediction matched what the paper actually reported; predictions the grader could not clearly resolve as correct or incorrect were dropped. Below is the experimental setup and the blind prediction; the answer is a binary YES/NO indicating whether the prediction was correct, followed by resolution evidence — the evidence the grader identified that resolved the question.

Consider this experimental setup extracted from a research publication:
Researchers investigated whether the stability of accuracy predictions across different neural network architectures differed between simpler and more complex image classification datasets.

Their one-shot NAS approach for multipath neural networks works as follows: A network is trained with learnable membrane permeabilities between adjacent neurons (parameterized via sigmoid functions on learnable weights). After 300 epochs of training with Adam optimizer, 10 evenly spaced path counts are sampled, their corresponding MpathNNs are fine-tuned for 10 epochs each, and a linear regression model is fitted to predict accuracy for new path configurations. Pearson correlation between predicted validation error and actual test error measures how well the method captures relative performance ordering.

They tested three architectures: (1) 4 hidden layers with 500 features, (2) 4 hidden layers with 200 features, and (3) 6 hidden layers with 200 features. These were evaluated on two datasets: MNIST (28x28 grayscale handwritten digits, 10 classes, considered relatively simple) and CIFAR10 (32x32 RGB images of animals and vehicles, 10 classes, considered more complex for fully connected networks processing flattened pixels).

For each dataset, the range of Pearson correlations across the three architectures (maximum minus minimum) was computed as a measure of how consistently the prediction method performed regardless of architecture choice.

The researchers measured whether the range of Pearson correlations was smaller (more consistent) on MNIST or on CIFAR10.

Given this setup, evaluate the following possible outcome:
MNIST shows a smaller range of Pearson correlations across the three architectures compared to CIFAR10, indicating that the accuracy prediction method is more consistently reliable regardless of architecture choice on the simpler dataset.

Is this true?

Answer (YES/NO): YES